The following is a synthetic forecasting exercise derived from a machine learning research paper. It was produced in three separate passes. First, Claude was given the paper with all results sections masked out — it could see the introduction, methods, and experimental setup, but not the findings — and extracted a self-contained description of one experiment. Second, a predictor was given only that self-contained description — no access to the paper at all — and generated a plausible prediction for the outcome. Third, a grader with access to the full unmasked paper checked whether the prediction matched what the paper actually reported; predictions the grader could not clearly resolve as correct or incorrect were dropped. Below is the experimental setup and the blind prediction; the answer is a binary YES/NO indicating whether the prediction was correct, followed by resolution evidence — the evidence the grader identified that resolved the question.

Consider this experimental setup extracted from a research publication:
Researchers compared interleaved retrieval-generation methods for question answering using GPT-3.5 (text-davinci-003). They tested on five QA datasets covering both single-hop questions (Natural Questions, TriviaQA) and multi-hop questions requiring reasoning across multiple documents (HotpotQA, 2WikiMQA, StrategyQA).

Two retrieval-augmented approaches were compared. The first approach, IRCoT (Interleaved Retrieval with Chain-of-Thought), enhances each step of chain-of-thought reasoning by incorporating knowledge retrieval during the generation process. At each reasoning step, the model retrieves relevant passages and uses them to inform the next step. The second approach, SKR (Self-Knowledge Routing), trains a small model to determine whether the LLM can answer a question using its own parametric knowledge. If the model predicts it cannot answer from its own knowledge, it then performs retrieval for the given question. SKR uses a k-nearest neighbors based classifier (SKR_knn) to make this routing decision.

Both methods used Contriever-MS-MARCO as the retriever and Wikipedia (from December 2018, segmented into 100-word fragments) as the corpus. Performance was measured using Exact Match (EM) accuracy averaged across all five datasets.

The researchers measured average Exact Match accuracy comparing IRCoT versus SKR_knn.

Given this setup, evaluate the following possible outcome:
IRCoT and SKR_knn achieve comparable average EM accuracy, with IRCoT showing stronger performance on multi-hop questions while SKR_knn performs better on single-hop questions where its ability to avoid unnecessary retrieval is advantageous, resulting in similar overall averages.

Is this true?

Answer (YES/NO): NO